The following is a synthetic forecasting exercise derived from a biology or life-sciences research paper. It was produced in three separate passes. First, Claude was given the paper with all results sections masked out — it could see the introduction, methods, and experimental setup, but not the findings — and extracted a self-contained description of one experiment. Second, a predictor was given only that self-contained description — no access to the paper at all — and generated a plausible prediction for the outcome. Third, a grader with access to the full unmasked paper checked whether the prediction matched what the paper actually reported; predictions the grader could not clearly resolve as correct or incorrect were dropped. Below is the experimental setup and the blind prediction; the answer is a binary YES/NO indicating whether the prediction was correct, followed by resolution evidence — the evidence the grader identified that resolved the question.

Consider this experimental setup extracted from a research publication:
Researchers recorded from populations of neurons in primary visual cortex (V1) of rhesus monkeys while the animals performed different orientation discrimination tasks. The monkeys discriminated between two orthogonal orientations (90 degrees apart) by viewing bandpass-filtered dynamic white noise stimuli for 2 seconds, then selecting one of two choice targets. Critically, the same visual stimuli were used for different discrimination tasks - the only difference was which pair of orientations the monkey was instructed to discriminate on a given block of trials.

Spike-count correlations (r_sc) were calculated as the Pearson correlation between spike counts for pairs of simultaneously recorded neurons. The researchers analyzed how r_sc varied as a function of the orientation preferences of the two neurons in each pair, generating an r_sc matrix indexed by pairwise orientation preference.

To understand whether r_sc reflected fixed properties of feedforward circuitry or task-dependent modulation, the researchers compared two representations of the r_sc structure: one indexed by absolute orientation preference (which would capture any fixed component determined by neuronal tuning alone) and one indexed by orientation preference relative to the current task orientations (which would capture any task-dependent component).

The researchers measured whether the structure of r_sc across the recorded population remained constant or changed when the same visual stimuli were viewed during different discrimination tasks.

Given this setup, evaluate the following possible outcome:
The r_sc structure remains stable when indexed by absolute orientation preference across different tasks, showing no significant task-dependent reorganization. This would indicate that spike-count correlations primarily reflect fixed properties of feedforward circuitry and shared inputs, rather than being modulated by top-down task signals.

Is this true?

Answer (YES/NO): NO